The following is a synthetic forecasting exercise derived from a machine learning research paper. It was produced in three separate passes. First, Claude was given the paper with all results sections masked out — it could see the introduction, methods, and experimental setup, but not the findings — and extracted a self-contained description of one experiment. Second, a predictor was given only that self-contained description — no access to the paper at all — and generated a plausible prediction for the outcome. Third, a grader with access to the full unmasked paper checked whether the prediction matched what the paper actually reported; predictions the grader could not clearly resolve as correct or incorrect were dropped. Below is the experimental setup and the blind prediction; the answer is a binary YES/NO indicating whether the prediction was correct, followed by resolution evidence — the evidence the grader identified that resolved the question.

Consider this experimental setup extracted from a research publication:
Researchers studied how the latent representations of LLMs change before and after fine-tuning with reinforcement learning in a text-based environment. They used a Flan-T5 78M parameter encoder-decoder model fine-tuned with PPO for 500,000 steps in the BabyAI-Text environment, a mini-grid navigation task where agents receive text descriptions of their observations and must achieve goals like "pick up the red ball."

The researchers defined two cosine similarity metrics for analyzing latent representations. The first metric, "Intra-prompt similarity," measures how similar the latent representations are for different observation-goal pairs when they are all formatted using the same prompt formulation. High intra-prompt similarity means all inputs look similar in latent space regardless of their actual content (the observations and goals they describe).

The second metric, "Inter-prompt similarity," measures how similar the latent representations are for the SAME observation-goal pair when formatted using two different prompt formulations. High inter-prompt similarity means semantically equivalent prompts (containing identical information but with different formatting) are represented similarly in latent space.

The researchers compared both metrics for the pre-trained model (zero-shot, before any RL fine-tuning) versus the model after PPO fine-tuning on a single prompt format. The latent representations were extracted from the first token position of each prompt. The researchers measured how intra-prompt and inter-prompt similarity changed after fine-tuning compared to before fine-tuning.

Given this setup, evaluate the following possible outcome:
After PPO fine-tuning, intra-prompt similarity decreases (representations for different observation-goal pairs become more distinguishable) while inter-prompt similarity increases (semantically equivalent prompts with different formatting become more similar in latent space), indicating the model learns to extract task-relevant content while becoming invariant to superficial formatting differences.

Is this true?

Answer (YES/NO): NO